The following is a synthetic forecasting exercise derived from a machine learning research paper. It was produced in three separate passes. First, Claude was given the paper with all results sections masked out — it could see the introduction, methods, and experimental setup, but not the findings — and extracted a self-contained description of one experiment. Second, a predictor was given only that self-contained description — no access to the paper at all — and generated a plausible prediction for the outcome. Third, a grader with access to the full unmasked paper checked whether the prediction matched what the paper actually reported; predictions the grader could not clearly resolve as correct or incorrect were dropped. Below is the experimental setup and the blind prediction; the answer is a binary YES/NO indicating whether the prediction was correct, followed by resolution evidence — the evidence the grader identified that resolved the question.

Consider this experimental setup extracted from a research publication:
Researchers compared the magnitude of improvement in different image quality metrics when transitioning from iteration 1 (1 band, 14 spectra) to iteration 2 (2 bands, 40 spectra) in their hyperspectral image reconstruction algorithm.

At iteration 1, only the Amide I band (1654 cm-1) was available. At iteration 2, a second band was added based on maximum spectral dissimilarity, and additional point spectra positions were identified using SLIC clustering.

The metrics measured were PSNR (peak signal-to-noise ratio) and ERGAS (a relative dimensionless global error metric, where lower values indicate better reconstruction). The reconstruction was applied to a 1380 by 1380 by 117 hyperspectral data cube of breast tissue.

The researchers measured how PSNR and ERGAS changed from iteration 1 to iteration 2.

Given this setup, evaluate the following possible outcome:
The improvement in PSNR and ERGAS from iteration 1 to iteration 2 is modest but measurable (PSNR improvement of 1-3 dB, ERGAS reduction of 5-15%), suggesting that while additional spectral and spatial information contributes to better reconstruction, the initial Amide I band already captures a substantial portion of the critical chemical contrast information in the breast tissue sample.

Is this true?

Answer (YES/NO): NO